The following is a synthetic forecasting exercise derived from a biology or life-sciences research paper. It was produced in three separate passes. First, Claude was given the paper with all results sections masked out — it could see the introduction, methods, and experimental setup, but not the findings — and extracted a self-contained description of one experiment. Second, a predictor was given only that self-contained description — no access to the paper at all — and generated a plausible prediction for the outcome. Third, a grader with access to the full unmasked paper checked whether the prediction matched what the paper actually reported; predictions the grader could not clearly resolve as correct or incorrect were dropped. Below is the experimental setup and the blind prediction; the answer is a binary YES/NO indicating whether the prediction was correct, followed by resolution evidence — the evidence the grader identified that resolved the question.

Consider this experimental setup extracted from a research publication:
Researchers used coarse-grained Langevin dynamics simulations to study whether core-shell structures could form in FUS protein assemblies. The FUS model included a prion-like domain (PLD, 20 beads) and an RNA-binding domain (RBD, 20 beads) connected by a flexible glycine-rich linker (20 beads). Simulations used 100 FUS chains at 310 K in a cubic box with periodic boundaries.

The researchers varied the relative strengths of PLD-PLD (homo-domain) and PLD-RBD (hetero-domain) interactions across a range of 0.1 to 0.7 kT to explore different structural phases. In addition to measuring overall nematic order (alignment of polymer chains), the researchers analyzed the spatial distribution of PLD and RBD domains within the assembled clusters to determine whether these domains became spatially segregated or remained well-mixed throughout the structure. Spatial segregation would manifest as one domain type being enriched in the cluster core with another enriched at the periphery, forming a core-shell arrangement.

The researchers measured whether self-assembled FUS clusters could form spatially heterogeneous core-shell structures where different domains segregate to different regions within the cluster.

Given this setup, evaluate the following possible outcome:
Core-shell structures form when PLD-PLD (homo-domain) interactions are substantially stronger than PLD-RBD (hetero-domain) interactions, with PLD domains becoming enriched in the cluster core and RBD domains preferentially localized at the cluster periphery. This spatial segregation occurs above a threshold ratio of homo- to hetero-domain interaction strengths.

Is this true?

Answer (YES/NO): YES